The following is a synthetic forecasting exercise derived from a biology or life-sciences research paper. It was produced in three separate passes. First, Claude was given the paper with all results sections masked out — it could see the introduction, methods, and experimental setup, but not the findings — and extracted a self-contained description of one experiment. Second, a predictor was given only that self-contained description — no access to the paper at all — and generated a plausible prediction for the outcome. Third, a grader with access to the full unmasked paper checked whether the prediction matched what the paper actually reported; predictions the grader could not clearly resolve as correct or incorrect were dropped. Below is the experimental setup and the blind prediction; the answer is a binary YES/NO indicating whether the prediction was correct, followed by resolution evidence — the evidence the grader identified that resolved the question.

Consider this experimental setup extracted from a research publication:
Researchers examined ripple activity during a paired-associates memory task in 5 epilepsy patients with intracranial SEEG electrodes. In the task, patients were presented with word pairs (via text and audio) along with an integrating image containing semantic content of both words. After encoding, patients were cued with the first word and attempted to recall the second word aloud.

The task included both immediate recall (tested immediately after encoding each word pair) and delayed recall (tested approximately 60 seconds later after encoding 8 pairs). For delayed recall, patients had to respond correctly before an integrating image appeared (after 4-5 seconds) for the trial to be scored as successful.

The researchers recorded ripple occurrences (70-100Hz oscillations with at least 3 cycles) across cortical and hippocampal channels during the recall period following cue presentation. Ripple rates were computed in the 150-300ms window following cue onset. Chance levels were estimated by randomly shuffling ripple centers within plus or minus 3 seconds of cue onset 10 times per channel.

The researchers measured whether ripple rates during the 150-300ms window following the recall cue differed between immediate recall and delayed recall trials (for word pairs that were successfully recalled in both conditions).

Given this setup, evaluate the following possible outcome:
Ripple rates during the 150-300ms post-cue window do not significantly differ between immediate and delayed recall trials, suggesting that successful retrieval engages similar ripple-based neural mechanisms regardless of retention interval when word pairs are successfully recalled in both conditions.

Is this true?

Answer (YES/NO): NO